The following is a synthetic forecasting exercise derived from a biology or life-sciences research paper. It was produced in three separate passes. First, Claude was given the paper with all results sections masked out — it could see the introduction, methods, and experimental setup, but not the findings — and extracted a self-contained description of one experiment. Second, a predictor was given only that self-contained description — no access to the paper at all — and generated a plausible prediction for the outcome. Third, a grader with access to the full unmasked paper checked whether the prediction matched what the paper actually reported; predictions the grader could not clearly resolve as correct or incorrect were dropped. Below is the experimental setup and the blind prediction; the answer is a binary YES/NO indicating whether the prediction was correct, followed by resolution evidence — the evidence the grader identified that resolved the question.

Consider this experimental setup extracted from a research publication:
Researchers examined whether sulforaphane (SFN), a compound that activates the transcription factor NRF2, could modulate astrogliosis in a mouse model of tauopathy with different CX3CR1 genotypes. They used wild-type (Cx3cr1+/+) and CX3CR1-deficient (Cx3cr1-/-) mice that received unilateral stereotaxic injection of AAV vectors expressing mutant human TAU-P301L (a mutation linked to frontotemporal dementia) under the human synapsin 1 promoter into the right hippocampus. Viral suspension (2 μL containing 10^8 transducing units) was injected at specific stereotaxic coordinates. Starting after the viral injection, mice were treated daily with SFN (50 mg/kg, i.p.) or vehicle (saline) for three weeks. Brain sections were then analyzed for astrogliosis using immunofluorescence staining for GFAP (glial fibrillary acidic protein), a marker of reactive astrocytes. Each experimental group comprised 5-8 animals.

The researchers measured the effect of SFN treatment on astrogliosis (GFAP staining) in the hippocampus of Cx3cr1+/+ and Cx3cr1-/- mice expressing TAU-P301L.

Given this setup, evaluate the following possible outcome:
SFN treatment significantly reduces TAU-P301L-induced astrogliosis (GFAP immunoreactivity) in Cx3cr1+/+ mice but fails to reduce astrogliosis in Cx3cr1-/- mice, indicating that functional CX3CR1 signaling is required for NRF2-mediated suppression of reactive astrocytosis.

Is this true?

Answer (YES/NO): NO